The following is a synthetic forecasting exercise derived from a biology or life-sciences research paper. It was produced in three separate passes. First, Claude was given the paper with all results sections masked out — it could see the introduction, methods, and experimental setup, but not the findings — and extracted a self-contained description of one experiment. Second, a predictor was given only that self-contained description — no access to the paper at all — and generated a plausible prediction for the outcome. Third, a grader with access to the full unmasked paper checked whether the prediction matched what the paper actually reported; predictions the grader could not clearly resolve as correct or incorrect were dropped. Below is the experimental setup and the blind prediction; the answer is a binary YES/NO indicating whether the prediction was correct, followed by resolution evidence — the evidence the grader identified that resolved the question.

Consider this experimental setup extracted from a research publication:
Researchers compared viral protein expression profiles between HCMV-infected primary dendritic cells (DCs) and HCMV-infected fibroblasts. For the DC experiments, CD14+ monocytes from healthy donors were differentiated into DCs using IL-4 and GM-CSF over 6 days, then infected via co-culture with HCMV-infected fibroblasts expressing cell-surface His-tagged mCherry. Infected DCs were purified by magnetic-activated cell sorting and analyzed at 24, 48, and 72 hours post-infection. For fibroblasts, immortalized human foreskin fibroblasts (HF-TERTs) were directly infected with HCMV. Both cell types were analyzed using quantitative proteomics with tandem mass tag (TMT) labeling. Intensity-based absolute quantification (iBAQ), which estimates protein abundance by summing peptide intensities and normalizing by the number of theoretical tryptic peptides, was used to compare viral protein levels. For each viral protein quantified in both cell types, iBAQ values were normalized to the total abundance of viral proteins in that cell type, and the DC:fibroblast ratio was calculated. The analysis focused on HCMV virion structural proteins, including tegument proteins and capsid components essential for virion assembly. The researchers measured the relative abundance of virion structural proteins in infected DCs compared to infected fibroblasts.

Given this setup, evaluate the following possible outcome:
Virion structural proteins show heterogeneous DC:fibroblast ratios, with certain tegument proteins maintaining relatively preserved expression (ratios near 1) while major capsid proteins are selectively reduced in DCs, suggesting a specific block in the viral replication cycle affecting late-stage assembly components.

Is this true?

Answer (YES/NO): NO